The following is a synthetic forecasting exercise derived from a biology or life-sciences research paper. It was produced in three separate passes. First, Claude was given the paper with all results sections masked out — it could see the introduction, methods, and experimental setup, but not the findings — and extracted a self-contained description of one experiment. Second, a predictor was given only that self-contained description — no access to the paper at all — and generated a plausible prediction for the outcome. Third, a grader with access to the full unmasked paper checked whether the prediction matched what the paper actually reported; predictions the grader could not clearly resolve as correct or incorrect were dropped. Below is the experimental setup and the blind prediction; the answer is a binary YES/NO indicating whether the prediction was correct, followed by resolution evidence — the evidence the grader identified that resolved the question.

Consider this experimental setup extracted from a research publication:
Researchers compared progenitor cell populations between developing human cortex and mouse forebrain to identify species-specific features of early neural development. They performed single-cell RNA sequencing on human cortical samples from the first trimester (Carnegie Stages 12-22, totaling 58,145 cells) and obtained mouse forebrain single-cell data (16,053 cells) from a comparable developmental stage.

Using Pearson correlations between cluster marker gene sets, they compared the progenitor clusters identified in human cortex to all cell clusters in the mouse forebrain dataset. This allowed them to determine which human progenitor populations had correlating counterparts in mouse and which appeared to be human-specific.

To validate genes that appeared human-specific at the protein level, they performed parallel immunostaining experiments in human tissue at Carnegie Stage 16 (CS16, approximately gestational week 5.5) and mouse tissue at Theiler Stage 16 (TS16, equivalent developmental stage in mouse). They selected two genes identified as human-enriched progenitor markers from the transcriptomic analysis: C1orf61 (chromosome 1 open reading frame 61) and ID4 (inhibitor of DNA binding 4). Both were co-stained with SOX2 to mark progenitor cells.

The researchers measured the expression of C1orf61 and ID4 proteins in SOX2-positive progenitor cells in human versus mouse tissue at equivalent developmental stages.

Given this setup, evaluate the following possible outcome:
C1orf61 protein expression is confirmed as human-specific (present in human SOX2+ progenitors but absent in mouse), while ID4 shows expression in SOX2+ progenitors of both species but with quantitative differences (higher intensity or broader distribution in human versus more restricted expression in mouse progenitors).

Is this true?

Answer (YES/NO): NO